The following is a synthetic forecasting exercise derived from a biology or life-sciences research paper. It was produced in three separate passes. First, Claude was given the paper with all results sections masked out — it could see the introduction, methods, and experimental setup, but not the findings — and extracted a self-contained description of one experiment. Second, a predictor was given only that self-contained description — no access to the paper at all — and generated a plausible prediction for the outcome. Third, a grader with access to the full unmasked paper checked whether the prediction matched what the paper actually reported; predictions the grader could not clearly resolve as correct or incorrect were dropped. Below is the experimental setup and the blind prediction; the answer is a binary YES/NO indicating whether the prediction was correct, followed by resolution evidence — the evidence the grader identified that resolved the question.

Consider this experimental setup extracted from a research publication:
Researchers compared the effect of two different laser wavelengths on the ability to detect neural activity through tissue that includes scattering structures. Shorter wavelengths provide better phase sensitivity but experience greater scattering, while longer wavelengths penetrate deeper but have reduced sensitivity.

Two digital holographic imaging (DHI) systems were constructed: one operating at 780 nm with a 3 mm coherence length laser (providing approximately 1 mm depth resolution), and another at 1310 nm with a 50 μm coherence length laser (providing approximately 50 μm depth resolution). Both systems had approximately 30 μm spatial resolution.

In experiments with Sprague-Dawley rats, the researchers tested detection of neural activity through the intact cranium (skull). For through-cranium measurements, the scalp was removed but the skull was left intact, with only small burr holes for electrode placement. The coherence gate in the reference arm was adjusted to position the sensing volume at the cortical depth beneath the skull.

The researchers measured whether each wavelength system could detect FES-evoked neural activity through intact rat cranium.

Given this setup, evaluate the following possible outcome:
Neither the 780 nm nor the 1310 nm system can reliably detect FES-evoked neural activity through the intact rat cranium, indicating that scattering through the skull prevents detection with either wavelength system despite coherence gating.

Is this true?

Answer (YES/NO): NO